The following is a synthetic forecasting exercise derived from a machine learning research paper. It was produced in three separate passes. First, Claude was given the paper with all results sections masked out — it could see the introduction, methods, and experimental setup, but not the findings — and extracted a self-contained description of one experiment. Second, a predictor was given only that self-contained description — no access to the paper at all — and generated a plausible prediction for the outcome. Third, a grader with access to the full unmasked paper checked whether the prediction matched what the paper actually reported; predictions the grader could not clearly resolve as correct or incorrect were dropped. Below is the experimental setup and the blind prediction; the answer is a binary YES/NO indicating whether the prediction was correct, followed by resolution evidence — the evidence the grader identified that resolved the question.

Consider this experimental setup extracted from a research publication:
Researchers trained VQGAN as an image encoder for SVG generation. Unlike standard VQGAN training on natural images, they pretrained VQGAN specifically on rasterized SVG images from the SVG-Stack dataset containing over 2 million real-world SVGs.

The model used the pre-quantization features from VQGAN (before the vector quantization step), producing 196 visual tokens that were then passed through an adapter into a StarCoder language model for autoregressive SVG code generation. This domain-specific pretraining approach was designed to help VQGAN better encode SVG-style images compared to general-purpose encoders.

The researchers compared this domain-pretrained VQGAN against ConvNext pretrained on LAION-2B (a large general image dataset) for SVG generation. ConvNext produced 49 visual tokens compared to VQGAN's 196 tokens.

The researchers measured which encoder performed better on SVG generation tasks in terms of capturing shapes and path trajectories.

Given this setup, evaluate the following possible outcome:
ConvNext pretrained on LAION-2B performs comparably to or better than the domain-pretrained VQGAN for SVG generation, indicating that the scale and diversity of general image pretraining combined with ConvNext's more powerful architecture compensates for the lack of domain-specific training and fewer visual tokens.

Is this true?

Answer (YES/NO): YES